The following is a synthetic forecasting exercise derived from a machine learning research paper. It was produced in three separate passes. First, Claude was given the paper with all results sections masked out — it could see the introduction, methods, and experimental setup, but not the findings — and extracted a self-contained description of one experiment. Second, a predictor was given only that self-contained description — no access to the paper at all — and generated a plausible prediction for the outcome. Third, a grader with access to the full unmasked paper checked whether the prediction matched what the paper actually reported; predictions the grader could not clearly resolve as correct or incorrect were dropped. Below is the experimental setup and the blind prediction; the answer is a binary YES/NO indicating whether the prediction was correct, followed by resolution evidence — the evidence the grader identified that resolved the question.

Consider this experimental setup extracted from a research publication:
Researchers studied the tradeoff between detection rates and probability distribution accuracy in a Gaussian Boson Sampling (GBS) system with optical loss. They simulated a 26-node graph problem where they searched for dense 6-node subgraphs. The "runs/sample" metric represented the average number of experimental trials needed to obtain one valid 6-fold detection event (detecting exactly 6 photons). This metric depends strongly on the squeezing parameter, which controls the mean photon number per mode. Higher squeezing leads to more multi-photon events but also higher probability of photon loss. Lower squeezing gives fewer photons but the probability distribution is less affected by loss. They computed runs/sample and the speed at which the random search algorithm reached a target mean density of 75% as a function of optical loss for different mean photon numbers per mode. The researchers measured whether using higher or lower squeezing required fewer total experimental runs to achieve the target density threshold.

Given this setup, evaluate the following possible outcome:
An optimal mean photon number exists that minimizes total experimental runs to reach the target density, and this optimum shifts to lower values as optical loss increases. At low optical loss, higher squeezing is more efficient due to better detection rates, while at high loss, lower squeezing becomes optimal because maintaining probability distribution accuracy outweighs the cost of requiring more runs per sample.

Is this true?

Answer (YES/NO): NO